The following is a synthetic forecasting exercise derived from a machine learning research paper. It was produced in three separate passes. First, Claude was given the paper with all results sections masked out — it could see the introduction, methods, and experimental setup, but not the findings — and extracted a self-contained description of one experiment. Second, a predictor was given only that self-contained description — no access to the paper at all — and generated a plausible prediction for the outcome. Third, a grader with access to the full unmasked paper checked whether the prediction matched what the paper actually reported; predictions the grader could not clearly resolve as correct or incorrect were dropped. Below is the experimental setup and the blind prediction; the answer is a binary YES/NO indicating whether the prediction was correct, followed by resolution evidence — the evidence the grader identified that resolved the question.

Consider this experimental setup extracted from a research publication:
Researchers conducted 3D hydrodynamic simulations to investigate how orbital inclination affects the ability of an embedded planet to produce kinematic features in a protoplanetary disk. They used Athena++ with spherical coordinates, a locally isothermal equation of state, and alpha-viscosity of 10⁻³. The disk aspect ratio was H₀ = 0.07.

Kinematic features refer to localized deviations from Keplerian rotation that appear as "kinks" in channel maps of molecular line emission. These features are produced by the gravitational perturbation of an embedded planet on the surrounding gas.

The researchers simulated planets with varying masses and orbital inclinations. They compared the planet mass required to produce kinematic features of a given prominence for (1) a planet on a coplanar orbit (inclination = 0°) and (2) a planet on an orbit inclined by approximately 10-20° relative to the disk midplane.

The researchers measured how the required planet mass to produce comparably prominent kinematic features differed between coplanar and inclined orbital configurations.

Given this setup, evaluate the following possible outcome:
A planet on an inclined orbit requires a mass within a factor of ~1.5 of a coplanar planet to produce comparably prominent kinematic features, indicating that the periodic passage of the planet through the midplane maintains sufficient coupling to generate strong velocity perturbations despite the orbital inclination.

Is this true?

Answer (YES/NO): NO